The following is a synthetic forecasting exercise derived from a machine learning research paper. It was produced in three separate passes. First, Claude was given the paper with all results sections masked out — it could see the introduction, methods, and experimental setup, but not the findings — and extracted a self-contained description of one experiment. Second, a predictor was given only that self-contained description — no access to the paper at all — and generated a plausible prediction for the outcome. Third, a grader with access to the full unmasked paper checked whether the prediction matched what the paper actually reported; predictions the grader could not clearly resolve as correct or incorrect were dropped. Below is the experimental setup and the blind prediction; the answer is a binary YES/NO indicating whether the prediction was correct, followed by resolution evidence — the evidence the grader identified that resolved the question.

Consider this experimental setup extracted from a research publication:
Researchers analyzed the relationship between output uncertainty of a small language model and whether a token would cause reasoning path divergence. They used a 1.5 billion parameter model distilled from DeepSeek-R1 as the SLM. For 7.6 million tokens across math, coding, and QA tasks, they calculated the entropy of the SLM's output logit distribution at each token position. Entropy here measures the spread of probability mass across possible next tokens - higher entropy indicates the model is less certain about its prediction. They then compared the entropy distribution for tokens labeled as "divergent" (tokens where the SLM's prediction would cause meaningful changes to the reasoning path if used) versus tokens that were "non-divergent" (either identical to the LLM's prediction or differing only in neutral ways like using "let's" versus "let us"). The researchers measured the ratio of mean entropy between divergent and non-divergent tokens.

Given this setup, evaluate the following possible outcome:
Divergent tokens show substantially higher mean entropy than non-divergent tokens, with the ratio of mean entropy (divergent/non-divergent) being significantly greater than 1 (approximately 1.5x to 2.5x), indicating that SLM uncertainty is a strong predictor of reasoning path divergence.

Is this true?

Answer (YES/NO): NO